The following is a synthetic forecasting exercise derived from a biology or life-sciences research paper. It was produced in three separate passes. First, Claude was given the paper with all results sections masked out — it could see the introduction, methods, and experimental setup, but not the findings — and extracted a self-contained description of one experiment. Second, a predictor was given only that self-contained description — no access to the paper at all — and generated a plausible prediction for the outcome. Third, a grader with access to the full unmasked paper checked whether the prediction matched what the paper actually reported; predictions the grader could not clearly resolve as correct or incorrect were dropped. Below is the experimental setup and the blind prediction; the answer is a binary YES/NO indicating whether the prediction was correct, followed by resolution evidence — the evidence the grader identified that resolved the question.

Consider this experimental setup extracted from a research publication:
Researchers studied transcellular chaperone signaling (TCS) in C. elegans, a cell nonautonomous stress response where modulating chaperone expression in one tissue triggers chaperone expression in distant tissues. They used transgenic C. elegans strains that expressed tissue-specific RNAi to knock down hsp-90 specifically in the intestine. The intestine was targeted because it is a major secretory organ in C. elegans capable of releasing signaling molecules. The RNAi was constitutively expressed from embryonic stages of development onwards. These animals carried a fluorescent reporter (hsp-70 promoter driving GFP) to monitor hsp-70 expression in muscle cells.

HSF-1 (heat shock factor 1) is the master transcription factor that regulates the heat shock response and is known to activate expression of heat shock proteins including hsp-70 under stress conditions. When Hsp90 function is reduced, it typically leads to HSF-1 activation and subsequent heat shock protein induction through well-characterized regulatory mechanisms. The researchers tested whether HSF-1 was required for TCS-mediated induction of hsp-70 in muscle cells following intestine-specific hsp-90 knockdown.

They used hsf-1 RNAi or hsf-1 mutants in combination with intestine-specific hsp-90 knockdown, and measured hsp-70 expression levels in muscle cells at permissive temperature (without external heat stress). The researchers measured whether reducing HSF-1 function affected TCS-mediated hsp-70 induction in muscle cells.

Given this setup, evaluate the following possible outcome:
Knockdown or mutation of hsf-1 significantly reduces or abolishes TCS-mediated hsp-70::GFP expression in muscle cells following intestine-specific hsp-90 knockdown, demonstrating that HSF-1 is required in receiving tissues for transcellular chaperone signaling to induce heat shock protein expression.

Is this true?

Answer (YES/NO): NO